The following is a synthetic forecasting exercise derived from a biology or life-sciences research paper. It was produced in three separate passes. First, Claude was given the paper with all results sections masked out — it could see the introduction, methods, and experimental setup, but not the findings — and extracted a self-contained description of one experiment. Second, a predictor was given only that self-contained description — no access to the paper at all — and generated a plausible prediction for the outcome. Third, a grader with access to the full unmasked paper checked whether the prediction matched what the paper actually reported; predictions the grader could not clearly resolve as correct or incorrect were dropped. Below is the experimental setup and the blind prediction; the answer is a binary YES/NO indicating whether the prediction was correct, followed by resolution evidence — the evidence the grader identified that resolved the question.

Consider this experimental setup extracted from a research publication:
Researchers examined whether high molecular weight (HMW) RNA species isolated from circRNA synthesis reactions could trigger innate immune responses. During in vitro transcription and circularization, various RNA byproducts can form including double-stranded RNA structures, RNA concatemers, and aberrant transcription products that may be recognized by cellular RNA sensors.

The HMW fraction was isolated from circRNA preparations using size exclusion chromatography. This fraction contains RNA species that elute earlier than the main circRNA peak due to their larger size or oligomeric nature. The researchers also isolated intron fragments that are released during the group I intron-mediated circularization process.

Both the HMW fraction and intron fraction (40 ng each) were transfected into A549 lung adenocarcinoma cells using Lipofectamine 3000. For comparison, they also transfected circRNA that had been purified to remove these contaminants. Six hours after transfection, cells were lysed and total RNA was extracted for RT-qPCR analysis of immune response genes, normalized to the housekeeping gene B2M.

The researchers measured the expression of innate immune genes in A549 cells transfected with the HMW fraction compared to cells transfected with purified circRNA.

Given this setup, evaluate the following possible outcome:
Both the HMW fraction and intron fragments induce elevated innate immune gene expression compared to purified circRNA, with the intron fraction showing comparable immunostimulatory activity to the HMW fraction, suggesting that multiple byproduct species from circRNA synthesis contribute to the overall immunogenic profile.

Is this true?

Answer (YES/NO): NO